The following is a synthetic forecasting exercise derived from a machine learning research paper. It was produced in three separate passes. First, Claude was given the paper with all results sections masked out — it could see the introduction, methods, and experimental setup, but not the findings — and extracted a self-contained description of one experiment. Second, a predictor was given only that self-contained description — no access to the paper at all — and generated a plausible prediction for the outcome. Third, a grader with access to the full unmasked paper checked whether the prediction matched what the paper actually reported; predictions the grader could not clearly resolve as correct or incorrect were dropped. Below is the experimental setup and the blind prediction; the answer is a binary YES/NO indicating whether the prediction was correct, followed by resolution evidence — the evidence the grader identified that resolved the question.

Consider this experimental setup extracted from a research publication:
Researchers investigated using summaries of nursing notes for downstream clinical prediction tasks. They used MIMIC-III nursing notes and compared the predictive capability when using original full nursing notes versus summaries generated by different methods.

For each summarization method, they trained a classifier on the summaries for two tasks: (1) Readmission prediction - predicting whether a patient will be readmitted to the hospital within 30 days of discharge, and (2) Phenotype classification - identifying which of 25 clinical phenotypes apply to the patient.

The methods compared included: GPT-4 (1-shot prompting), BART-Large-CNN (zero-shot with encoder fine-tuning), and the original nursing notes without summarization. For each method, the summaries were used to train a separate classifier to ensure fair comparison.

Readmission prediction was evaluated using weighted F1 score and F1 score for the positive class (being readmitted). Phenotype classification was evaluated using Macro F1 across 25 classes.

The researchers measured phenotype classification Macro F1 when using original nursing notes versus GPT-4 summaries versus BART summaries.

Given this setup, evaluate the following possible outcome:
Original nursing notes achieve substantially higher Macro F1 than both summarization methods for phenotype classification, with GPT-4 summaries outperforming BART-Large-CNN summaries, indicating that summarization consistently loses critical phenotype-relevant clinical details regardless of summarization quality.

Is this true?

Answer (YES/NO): YES